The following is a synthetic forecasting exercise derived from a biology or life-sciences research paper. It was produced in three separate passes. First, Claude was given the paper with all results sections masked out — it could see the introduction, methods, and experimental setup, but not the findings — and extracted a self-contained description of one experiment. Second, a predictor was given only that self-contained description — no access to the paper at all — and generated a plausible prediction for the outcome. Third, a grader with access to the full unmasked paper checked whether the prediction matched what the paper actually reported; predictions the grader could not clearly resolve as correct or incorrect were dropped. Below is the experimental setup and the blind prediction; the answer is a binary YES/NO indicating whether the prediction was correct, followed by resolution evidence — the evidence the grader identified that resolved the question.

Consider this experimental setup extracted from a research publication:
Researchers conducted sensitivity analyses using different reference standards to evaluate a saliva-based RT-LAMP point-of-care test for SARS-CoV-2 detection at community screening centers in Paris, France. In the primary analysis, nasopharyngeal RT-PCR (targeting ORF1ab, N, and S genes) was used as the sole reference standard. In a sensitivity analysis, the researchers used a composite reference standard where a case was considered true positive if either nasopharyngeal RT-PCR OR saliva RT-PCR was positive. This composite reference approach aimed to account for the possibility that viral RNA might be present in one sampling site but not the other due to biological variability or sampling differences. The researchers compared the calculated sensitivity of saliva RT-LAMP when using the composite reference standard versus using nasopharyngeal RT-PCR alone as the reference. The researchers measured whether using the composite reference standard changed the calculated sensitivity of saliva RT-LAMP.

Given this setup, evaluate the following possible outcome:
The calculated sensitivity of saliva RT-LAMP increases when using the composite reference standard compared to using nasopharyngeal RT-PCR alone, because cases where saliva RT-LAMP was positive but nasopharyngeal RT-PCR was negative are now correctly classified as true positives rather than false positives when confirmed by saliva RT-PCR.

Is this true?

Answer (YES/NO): NO